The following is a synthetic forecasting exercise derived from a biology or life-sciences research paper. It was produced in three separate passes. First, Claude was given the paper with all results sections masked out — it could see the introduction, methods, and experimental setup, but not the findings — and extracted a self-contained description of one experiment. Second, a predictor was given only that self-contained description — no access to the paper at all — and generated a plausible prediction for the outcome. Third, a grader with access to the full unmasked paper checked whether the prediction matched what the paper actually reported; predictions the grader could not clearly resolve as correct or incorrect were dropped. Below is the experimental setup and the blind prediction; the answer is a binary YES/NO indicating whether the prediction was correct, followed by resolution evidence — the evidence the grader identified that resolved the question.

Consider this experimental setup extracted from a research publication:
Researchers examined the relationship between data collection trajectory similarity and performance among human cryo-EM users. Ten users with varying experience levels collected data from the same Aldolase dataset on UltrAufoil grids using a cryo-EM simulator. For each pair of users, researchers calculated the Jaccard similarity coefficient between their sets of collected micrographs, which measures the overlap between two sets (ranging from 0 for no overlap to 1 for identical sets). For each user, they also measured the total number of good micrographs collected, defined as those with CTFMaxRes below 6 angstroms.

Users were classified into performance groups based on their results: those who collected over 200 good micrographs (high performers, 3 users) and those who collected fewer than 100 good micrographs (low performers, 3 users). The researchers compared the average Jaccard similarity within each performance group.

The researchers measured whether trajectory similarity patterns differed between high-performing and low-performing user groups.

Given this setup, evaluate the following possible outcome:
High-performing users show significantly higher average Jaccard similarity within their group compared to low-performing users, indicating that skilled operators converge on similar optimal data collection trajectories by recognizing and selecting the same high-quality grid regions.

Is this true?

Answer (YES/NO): YES